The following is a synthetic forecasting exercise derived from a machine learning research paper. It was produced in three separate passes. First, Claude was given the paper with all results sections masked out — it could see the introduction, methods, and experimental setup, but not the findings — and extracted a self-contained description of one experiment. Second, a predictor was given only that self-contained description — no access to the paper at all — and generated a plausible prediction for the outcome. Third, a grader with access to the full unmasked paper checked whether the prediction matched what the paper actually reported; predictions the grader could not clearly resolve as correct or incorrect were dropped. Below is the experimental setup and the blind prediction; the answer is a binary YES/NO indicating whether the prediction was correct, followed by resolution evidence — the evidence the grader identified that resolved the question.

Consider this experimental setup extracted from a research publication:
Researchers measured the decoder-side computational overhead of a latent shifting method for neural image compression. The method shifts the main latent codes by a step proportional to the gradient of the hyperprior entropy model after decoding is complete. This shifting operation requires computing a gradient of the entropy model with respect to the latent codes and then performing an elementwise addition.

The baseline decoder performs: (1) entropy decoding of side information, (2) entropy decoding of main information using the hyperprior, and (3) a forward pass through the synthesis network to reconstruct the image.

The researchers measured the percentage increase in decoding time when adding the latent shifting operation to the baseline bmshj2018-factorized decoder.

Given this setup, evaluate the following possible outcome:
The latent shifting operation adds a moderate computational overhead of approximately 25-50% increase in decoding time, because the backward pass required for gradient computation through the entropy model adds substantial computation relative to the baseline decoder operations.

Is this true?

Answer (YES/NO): NO